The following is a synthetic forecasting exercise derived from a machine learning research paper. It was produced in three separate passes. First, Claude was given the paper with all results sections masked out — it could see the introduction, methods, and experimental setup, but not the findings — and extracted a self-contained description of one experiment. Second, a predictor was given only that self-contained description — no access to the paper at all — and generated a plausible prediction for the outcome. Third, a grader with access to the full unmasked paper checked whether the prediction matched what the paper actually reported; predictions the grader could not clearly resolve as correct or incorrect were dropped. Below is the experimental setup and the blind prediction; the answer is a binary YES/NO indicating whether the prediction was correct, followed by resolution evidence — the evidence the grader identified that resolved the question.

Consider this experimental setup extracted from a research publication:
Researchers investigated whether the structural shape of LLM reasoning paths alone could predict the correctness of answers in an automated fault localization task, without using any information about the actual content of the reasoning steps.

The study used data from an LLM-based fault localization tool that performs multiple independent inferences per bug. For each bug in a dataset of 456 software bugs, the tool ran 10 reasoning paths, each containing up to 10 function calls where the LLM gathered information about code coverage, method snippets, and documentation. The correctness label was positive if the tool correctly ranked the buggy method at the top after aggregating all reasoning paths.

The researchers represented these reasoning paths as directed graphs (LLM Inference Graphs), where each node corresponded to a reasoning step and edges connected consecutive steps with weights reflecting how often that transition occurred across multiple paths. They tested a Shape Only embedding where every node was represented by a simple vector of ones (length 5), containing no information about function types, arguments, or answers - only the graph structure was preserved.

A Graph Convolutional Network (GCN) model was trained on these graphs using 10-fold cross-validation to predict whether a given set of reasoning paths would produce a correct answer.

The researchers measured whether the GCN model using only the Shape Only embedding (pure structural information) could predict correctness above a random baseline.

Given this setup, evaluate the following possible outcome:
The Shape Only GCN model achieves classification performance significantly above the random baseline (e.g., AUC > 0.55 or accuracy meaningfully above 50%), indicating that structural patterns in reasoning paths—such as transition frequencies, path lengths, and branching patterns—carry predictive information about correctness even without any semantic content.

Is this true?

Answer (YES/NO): YES